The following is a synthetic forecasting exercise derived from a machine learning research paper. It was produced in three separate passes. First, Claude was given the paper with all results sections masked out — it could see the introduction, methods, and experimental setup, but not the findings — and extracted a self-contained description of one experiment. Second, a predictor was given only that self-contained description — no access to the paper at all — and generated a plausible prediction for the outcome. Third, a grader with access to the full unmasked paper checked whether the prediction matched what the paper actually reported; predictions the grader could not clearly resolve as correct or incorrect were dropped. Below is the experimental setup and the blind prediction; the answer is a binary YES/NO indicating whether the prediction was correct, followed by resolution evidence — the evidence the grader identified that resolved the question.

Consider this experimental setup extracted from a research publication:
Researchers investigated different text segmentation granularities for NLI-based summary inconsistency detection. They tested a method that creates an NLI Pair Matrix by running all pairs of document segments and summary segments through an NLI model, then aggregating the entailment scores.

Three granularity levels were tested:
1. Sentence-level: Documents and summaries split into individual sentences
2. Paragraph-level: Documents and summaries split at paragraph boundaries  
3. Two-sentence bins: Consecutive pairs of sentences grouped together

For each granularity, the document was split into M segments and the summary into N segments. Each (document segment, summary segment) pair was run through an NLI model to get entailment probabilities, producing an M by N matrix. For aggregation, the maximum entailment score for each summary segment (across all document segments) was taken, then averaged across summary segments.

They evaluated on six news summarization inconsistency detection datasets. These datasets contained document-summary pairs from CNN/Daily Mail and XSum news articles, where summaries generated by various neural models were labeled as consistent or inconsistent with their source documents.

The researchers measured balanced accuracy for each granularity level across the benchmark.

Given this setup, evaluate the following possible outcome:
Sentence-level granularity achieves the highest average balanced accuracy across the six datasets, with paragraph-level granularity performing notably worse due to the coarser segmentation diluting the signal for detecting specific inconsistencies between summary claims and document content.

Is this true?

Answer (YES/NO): NO